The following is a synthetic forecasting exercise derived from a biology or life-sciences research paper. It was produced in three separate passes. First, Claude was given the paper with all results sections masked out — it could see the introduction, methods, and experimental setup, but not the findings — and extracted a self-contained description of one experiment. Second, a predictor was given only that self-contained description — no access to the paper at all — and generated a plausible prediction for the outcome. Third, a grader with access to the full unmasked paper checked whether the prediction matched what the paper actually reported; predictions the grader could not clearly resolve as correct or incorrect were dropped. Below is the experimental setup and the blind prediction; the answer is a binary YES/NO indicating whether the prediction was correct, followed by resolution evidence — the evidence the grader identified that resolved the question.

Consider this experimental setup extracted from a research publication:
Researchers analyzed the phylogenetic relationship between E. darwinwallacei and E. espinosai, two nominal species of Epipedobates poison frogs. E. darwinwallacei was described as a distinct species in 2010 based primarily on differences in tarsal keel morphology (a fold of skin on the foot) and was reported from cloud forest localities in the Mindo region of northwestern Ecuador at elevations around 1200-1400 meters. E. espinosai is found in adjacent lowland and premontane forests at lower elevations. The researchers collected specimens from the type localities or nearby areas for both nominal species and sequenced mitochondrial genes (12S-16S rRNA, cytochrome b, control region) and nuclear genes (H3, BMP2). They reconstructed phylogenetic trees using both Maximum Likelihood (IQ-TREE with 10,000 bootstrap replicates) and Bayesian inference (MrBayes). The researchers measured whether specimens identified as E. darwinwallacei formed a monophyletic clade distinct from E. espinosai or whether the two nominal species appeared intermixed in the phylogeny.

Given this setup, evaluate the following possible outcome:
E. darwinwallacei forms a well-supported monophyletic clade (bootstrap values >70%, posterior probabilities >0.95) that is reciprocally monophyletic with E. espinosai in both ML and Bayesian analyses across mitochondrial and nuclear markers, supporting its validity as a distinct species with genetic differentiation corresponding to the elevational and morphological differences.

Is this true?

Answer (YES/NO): NO